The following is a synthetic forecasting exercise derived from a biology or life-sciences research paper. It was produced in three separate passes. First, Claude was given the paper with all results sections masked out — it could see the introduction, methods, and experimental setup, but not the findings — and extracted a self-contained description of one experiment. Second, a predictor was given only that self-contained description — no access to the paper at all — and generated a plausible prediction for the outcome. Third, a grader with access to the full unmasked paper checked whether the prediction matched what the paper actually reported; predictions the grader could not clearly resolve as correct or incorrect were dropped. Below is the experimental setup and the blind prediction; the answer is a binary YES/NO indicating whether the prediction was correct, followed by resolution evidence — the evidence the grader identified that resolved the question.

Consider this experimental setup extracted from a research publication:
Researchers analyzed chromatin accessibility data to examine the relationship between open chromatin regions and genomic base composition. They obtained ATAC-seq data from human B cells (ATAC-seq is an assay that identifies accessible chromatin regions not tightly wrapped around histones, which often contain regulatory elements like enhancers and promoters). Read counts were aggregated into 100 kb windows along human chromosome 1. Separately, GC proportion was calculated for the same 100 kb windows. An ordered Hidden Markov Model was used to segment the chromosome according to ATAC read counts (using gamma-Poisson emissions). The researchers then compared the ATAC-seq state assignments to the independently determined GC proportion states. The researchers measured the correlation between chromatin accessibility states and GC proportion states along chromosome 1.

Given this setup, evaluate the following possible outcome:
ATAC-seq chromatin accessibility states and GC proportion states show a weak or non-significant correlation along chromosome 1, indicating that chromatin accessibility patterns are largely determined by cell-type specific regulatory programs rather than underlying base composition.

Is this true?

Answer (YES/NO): NO